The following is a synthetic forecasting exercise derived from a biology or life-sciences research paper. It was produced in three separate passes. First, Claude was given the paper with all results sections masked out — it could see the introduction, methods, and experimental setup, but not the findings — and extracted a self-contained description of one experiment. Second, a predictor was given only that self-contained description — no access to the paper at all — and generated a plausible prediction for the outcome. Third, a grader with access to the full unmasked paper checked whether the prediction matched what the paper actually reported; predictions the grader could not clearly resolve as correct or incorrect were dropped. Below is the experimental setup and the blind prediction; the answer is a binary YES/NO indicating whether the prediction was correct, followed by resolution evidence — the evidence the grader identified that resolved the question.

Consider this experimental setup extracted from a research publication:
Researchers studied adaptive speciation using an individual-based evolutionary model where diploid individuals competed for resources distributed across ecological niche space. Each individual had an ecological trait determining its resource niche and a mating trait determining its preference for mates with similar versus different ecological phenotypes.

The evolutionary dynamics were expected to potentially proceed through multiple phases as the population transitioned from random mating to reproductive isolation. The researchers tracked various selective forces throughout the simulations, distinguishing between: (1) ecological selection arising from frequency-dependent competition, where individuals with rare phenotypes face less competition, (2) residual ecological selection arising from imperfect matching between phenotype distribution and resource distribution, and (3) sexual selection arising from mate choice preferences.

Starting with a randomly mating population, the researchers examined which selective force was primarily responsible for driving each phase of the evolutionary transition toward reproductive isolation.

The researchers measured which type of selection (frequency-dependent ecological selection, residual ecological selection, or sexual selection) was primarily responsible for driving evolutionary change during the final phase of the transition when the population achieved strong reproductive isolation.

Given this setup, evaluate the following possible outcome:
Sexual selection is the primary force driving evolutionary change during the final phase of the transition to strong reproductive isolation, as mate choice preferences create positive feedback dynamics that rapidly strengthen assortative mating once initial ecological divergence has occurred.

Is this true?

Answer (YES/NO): YES